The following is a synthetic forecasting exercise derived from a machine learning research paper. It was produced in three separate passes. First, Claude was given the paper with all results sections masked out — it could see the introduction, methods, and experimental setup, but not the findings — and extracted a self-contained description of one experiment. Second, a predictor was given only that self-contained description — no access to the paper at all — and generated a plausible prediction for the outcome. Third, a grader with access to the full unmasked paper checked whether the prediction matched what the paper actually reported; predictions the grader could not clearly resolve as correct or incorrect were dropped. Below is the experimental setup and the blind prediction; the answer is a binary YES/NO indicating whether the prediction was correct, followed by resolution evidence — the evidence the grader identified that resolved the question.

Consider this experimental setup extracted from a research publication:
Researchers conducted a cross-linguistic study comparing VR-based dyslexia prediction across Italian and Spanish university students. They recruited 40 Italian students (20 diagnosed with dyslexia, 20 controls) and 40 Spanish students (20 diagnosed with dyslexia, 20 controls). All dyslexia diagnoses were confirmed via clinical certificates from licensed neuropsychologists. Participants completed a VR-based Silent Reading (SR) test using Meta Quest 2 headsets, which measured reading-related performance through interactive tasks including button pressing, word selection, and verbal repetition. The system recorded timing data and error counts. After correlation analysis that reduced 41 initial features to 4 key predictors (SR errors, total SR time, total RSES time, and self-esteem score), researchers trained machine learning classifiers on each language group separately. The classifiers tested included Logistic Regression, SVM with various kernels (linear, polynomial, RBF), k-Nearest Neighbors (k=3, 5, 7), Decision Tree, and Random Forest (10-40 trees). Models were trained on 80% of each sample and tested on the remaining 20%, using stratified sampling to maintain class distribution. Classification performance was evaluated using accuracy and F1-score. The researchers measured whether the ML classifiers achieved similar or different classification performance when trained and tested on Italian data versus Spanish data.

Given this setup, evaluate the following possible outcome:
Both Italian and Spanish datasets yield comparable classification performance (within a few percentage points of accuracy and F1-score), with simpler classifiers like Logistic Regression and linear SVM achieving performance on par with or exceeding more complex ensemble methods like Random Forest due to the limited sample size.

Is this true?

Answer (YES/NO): NO